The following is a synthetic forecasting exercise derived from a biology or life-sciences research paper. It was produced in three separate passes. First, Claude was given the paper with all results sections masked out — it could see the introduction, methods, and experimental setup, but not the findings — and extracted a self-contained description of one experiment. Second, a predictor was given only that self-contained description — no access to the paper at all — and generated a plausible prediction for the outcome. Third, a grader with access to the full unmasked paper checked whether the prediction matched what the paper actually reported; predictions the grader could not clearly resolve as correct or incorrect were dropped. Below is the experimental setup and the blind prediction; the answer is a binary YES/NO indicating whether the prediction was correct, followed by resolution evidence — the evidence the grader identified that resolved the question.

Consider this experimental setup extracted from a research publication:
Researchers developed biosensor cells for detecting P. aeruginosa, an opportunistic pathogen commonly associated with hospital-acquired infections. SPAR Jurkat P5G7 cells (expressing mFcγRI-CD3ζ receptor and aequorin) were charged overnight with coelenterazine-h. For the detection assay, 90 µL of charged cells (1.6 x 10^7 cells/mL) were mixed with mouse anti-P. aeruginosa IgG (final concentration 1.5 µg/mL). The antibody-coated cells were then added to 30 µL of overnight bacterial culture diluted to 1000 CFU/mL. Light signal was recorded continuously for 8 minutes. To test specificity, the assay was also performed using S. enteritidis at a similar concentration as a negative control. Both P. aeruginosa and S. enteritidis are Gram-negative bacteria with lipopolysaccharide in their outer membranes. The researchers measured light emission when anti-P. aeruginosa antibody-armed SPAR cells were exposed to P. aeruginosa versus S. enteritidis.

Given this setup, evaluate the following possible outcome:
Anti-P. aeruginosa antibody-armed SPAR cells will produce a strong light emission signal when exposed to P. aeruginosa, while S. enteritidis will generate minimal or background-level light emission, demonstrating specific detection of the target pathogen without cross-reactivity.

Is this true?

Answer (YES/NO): YES